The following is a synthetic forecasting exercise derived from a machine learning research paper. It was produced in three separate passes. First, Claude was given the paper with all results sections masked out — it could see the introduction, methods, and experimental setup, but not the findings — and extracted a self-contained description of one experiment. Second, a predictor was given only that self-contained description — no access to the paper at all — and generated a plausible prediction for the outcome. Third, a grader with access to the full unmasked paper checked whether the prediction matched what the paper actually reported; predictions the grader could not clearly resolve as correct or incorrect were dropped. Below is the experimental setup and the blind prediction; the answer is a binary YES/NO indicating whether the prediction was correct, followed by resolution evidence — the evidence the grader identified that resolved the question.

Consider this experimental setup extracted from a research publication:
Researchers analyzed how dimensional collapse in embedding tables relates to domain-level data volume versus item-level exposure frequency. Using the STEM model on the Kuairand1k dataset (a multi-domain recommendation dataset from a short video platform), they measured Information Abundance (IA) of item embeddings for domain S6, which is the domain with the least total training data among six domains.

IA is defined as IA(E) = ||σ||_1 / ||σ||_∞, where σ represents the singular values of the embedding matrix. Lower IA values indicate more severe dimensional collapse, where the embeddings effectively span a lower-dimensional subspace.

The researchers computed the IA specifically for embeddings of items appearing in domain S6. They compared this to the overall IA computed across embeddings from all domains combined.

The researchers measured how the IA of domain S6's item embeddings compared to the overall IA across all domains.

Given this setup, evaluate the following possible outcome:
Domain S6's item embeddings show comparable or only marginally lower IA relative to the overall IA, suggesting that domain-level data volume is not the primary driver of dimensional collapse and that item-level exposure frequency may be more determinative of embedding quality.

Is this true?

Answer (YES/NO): NO